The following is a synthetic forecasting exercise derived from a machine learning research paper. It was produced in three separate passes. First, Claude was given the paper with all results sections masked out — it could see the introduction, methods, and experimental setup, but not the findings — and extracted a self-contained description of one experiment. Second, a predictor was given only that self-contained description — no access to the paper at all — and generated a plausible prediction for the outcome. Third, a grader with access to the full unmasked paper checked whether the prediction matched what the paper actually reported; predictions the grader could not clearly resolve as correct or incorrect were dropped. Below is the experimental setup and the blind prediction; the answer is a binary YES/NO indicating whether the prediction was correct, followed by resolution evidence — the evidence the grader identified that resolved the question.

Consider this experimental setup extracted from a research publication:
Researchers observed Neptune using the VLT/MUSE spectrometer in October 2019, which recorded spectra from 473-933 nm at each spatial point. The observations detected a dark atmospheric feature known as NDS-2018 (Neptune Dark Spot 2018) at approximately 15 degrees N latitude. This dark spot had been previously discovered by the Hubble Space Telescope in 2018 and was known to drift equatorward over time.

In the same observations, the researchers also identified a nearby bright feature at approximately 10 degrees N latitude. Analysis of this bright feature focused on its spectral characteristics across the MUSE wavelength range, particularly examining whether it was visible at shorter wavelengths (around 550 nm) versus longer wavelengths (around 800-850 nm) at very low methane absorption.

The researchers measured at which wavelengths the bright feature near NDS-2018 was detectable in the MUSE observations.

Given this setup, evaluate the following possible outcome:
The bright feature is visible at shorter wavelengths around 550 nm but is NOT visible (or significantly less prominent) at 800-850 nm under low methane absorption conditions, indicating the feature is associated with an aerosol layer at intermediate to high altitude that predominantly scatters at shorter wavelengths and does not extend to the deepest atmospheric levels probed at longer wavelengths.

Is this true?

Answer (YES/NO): NO